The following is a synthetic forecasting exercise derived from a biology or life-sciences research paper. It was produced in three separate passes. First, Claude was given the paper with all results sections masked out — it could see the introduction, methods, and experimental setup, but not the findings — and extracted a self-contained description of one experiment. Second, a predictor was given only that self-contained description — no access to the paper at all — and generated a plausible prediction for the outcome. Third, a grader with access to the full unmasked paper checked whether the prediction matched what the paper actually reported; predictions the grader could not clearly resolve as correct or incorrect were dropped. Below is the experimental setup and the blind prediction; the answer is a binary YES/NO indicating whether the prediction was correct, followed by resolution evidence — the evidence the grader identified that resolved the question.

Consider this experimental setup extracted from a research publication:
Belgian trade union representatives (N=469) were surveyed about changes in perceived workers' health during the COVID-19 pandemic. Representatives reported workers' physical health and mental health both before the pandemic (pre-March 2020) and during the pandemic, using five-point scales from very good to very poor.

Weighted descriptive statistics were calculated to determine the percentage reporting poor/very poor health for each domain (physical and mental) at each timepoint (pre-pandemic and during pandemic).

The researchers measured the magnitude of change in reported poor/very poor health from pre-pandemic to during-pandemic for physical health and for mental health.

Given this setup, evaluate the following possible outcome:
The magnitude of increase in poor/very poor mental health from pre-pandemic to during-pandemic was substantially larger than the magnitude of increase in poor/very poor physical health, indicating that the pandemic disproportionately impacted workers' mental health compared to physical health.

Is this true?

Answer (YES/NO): YES